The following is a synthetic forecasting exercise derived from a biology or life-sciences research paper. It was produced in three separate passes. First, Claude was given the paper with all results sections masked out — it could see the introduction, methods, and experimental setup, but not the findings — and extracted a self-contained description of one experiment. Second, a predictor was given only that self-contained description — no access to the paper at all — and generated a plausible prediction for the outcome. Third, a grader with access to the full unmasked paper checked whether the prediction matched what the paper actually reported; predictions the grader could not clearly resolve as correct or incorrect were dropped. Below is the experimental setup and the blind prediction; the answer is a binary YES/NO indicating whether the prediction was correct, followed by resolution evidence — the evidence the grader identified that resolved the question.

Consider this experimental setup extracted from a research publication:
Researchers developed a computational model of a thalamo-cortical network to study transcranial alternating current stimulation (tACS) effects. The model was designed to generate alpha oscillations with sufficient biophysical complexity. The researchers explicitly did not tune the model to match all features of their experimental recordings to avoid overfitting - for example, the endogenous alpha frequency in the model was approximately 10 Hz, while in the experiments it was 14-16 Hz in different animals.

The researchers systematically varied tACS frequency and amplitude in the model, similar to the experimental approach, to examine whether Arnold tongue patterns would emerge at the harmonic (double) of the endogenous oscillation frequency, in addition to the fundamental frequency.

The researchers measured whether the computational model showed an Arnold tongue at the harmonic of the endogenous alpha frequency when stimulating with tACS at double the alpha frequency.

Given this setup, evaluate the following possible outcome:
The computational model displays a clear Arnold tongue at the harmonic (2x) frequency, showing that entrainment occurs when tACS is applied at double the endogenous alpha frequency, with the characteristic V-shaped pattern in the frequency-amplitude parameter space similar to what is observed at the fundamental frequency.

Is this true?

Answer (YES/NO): YES